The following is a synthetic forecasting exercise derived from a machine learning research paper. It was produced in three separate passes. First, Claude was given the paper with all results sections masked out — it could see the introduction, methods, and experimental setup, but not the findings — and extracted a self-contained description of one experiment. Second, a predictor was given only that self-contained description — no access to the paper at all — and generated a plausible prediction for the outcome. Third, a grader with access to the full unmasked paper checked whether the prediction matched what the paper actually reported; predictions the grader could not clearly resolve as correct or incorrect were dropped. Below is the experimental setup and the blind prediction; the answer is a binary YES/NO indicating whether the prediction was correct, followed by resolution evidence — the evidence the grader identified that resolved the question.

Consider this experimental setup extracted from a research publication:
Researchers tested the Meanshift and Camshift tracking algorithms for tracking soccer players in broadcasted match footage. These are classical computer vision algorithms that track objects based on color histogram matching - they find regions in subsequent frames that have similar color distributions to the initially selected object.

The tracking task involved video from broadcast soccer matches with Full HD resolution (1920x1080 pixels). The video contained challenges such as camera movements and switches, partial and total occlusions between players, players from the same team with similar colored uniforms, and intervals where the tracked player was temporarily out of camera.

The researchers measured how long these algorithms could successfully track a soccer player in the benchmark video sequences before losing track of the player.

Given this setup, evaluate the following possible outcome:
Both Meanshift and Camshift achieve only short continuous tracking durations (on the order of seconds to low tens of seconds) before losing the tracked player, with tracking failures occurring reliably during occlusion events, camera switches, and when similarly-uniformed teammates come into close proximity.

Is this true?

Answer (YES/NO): NO